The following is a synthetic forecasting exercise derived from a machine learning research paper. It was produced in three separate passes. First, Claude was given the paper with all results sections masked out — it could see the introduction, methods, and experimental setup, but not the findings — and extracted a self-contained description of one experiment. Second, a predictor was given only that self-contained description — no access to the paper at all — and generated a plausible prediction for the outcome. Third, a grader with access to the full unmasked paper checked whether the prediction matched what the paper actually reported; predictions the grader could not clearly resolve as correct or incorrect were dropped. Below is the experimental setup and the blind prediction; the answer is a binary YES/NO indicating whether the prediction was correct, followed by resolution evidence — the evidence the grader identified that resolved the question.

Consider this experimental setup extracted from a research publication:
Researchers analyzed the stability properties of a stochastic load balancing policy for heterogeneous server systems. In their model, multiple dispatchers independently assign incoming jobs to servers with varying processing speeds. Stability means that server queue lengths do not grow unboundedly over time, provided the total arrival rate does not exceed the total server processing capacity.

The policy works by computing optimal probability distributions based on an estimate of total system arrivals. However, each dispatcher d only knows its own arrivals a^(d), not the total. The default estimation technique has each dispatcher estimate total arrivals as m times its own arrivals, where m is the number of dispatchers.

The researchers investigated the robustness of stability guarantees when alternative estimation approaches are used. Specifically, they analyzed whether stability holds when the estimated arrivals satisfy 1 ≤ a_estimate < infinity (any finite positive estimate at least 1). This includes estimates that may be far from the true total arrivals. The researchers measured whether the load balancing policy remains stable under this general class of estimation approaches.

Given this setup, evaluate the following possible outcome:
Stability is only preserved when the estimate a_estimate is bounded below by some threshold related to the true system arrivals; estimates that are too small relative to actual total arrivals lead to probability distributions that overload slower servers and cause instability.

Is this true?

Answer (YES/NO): NO